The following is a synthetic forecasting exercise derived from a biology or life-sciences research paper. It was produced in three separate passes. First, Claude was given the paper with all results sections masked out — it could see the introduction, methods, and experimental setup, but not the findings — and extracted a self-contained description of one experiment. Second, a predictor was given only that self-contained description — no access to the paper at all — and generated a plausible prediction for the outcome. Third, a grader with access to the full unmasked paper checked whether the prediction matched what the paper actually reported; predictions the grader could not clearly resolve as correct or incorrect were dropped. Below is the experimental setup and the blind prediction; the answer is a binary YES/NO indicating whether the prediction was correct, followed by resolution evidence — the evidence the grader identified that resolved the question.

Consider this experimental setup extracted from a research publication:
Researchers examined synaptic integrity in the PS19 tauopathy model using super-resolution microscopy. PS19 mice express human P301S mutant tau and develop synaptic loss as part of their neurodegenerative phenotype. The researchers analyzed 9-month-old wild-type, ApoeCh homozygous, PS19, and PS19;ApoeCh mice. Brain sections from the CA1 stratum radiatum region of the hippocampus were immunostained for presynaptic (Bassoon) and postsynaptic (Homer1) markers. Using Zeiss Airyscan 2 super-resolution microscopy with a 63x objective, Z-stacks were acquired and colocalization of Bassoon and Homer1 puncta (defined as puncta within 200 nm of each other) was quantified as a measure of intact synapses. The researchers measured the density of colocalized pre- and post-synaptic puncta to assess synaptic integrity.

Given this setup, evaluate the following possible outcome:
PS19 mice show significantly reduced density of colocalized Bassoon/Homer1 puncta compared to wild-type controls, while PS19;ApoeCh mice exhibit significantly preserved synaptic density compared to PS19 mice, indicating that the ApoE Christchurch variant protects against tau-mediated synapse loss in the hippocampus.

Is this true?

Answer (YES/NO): YES